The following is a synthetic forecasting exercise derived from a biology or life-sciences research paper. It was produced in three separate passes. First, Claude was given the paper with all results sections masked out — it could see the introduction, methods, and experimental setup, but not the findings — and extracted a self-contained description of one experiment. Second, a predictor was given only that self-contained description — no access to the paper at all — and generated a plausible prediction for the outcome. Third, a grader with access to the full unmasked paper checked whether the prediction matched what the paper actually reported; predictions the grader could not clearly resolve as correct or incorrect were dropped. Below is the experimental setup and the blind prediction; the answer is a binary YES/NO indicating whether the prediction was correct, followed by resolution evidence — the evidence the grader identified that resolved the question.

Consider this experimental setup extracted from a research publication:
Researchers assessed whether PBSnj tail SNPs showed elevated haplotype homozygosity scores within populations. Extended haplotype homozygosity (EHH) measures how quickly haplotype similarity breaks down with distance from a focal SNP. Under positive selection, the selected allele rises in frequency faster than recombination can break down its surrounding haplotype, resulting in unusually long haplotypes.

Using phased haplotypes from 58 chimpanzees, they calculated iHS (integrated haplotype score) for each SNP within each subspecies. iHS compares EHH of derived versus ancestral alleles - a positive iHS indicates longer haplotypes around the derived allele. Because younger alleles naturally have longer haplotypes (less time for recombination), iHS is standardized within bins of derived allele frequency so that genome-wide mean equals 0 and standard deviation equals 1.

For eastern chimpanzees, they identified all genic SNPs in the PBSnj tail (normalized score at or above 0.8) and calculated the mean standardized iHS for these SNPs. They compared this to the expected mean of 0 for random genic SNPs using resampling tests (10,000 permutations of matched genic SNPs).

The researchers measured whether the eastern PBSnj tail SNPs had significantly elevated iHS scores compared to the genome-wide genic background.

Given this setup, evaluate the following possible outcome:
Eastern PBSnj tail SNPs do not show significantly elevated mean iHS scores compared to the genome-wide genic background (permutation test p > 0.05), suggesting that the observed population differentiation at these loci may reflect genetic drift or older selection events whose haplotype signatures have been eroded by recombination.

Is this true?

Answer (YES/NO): NO